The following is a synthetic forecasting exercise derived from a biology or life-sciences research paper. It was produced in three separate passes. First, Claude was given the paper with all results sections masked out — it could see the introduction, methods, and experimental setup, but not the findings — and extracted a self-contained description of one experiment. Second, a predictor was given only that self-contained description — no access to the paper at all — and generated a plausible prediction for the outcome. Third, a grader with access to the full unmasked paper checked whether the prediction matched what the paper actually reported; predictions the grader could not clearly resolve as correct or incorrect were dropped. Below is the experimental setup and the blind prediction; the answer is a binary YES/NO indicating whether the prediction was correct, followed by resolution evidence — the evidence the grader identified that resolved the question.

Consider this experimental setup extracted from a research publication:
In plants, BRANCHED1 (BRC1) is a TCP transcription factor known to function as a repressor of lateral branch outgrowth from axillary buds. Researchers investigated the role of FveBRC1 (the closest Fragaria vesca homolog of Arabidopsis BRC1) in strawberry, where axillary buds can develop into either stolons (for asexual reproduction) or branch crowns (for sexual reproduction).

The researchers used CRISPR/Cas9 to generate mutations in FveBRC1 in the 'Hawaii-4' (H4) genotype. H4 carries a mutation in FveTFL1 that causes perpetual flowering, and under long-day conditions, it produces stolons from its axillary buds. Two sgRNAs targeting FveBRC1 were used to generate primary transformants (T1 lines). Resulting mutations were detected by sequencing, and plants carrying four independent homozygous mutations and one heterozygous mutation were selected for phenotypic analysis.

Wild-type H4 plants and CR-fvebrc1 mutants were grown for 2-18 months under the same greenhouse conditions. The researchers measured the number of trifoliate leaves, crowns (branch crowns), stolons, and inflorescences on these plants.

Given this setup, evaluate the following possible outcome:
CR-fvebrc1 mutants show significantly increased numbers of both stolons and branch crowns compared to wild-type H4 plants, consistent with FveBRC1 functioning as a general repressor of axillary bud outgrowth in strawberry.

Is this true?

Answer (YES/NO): NO